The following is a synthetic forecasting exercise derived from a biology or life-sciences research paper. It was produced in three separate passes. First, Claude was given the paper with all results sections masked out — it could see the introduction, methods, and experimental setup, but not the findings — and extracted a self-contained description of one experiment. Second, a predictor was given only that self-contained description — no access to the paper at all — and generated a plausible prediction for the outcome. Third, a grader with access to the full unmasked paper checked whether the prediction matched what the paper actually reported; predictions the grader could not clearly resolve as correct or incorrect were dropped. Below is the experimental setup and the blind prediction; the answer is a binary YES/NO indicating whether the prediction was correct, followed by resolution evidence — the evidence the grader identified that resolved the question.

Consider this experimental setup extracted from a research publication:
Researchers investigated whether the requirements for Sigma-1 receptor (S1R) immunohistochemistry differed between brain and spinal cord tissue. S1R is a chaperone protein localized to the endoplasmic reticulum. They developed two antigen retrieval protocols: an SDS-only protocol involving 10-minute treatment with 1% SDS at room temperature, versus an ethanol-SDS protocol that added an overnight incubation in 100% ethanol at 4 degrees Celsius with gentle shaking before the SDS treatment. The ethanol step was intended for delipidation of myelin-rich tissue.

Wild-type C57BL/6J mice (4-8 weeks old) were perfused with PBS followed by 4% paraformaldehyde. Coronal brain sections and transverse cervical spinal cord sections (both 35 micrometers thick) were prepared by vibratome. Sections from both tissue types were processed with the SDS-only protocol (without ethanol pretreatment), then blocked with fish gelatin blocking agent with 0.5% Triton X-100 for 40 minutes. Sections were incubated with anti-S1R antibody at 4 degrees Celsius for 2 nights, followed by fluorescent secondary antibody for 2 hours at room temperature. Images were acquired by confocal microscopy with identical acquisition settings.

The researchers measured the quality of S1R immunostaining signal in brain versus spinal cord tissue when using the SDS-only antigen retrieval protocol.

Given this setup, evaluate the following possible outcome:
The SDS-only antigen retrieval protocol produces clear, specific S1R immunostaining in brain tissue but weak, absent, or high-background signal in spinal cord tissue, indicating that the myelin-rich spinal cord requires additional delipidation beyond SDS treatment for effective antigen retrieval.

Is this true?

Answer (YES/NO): YES